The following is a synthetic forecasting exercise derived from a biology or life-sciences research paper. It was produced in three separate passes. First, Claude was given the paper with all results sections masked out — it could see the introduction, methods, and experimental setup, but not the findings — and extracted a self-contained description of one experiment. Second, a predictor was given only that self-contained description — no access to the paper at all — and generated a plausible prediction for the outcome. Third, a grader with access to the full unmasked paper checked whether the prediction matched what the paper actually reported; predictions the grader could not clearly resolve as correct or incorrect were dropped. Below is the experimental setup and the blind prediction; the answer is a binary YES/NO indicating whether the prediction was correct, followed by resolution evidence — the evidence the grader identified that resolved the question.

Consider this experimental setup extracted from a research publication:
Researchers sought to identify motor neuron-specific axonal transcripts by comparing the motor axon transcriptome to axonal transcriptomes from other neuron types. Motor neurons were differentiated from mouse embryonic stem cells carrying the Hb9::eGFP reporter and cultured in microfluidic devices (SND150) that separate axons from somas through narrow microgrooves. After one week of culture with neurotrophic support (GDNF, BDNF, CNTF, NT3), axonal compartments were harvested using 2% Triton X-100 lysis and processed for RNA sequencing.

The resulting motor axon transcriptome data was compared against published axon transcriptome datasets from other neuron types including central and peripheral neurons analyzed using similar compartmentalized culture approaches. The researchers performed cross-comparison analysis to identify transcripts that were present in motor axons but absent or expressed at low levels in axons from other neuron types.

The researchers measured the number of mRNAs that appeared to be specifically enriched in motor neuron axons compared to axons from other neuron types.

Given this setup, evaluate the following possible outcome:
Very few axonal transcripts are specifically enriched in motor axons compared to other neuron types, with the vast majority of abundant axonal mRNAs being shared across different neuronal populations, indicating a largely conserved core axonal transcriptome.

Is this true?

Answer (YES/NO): NO